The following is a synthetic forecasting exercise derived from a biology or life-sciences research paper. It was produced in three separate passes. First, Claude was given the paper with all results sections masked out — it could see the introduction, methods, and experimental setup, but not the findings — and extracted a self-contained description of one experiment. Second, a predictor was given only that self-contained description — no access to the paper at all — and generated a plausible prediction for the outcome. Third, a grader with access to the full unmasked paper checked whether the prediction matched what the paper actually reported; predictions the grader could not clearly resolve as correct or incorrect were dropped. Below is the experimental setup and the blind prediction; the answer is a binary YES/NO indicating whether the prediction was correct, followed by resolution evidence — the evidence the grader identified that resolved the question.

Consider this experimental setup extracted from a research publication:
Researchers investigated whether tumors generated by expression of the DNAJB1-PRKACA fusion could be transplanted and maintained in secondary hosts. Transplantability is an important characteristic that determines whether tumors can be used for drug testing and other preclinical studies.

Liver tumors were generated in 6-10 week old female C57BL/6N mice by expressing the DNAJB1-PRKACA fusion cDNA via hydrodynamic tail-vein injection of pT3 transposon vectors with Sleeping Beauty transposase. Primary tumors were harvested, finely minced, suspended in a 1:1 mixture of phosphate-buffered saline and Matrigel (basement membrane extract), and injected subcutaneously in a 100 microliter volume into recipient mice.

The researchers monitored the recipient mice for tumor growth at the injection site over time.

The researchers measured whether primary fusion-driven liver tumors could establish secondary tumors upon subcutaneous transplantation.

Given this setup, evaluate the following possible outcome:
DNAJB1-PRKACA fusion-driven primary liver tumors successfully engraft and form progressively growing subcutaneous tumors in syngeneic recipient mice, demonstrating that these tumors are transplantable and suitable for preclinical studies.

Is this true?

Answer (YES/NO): NO